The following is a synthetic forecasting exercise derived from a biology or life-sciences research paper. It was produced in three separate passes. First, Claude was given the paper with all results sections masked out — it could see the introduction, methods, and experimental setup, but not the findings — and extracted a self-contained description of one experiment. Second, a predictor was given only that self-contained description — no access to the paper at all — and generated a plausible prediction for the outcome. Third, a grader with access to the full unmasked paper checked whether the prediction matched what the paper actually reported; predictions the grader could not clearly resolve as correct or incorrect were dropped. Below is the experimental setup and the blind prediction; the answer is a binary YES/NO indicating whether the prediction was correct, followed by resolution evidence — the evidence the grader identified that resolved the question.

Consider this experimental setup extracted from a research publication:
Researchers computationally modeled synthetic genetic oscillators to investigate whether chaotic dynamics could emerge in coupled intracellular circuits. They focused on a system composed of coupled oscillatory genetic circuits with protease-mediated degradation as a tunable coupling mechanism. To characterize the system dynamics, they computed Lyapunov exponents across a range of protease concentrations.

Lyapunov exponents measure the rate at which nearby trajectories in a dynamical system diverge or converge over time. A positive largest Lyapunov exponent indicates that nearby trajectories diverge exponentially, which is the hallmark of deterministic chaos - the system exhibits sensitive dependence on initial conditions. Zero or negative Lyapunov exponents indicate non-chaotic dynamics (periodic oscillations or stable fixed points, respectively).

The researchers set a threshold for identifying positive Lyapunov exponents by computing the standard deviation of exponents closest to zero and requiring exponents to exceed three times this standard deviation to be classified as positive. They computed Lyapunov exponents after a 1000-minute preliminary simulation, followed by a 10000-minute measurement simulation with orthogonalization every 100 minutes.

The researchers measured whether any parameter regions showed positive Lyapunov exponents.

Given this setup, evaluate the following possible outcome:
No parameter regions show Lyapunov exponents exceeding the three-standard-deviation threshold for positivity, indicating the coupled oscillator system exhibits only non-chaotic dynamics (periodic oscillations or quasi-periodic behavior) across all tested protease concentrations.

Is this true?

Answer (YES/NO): NO